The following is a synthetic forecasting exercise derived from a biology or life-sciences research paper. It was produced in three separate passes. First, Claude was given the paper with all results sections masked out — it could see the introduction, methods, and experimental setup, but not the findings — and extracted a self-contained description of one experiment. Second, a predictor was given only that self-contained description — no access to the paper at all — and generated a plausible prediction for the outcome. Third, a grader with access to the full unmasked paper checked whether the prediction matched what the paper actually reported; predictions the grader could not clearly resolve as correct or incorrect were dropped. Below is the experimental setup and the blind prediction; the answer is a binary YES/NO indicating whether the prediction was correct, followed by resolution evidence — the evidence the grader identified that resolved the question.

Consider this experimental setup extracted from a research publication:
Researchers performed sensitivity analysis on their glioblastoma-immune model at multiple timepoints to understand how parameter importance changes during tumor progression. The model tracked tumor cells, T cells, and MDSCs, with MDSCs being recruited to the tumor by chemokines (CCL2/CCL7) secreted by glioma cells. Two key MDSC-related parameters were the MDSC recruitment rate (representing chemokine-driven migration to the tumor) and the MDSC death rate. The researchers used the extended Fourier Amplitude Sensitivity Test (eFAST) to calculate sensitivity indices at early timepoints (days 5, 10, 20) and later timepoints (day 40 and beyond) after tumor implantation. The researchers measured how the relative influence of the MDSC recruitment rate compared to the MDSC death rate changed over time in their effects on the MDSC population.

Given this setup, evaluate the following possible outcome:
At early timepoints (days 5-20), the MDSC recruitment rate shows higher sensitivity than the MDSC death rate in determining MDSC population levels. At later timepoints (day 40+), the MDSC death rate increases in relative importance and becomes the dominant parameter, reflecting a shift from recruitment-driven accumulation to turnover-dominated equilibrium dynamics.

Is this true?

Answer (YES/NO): YES